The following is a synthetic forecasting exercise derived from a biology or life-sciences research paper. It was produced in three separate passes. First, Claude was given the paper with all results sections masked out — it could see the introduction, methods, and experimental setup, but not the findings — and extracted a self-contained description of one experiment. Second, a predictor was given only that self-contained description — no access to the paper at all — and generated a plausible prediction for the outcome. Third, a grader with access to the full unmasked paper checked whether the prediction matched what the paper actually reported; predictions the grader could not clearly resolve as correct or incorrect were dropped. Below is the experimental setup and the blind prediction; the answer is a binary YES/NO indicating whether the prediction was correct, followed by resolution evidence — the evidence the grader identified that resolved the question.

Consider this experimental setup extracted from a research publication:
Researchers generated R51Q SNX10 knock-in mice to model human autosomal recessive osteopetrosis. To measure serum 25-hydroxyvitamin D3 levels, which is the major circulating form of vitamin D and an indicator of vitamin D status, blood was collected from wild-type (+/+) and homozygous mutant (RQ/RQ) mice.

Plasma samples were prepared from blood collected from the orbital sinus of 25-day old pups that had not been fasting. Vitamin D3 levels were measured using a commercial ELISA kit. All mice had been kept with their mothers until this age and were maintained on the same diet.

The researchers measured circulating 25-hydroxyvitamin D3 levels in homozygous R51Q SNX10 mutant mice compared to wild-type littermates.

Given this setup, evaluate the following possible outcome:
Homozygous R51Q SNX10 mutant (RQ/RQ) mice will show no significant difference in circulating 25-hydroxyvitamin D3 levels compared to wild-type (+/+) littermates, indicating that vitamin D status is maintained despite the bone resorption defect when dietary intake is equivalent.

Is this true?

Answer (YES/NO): NO